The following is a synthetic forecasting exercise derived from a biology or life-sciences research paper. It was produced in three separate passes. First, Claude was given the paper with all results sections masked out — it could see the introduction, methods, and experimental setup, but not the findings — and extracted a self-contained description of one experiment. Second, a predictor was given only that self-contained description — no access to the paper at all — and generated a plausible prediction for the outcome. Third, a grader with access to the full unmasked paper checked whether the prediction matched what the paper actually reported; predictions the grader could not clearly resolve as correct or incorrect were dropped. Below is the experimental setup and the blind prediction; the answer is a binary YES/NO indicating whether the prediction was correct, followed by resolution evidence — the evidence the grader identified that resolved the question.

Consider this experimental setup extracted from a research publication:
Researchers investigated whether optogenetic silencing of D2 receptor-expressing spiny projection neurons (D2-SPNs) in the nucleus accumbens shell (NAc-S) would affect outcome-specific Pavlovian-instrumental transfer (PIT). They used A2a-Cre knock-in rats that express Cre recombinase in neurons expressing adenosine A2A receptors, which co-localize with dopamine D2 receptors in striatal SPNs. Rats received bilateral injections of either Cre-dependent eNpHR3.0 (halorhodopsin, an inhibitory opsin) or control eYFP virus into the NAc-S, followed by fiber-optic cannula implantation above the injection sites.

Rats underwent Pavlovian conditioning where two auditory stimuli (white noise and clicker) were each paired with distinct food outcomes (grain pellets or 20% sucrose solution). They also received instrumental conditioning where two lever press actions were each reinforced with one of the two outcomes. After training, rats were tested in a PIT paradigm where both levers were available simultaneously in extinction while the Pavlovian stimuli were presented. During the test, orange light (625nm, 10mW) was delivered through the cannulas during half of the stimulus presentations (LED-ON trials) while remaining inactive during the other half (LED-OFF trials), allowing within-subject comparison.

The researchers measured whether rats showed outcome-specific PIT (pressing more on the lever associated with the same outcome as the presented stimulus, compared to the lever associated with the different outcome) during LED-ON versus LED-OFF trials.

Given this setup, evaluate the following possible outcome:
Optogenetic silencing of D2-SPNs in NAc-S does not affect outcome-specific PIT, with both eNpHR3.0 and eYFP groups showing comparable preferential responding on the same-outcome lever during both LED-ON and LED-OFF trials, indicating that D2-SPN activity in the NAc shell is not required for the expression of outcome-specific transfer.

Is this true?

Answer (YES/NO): NO